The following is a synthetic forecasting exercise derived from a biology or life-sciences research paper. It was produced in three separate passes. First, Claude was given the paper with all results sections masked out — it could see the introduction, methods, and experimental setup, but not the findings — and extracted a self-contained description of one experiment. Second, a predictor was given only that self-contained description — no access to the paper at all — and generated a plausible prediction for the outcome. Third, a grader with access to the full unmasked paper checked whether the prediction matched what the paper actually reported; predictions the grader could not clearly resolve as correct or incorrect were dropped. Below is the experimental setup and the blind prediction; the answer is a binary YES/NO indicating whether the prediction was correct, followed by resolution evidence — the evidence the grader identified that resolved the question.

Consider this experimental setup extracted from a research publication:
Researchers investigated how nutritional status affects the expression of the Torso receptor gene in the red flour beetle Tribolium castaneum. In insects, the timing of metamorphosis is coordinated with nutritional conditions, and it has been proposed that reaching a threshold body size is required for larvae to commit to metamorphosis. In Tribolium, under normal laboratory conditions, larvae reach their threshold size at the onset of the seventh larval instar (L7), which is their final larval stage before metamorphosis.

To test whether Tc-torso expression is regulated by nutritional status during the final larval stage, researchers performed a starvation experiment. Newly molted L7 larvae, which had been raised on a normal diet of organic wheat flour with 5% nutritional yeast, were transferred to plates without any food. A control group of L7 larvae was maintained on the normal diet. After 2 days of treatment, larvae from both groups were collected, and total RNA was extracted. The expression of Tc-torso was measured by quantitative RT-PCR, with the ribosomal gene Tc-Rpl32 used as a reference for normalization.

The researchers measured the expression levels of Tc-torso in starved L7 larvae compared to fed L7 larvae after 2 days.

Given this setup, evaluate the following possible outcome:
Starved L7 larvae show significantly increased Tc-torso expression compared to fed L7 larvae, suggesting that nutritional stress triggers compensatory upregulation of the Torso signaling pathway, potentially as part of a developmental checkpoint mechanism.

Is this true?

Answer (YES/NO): NO